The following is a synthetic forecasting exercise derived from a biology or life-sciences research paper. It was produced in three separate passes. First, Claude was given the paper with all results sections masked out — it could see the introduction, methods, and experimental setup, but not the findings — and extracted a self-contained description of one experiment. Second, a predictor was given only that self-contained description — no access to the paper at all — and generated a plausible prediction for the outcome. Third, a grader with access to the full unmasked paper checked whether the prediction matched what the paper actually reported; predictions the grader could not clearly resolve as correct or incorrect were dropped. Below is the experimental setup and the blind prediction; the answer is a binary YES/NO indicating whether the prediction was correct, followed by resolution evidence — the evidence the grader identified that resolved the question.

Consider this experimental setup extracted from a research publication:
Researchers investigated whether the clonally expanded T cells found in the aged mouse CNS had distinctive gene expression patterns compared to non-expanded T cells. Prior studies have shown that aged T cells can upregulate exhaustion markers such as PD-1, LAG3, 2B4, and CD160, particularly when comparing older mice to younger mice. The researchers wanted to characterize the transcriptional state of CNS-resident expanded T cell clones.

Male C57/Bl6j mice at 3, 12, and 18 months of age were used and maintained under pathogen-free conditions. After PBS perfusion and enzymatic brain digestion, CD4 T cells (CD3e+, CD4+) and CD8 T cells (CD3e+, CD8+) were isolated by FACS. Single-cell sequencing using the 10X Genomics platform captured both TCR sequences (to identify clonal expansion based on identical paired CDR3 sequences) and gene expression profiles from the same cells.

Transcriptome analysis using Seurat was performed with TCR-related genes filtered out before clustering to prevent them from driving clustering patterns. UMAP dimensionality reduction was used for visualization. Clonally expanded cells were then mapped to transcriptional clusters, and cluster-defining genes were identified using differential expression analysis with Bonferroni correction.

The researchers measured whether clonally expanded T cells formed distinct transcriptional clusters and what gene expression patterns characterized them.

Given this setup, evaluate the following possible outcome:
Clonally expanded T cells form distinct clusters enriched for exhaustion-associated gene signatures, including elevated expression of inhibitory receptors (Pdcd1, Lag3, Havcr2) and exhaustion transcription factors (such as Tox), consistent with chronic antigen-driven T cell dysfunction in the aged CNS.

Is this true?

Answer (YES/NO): NO